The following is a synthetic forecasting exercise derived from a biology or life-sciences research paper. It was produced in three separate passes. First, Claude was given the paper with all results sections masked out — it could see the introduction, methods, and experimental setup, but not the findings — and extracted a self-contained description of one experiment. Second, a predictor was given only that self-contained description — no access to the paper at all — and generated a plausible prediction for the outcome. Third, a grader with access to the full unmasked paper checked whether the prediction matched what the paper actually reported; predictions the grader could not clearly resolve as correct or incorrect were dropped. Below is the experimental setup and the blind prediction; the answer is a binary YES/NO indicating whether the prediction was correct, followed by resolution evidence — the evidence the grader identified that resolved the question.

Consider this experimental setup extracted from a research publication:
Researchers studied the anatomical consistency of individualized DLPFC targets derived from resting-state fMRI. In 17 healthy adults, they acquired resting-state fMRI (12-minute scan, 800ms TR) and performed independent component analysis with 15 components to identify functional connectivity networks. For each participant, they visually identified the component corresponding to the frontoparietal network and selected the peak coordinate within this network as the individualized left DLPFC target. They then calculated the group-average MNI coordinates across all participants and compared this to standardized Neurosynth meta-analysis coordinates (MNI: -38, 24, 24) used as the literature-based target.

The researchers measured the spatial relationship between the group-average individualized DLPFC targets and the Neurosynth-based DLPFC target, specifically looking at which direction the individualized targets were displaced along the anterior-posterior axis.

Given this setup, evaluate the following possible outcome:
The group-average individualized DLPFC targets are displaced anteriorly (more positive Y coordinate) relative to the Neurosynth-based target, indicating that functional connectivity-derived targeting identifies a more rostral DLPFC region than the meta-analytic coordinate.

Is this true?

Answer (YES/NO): YES